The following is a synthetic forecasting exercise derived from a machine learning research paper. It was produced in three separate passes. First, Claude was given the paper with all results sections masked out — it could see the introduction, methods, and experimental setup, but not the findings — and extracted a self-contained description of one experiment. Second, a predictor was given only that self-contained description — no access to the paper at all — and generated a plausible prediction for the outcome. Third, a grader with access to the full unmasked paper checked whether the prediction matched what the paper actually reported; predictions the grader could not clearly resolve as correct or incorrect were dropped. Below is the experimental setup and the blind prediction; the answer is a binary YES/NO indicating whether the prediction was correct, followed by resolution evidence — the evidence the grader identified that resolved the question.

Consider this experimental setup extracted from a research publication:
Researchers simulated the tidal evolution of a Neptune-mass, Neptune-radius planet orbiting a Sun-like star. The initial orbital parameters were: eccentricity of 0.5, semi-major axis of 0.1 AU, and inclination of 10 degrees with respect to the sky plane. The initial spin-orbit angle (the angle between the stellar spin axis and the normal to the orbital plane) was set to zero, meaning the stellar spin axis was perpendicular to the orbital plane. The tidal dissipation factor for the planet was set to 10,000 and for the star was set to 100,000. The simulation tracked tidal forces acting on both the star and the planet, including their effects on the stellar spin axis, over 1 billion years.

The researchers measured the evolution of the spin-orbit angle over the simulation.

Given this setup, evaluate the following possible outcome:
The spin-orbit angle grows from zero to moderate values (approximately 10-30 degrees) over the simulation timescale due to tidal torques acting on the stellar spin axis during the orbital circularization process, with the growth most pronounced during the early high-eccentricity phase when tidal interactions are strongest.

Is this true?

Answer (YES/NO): NO